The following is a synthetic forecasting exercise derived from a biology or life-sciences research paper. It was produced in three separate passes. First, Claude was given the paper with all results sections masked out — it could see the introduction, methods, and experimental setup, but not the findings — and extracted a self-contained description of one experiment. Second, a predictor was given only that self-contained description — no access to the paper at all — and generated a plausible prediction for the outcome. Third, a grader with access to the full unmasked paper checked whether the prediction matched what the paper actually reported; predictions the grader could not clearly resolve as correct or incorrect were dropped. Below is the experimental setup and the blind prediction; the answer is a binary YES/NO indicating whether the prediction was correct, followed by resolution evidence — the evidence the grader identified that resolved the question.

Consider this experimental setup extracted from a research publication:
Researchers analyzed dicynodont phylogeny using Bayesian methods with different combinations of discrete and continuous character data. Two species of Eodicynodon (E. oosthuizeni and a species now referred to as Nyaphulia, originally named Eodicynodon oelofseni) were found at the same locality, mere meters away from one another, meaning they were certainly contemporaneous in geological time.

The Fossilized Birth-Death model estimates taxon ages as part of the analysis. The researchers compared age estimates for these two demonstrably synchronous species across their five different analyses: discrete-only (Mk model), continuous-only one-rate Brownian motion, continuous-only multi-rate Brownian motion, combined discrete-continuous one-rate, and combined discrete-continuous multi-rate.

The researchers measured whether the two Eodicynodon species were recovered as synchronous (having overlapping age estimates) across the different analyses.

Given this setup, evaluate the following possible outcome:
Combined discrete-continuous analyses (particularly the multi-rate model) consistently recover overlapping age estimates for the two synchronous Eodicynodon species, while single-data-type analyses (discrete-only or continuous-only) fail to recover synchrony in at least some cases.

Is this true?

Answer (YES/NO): NO